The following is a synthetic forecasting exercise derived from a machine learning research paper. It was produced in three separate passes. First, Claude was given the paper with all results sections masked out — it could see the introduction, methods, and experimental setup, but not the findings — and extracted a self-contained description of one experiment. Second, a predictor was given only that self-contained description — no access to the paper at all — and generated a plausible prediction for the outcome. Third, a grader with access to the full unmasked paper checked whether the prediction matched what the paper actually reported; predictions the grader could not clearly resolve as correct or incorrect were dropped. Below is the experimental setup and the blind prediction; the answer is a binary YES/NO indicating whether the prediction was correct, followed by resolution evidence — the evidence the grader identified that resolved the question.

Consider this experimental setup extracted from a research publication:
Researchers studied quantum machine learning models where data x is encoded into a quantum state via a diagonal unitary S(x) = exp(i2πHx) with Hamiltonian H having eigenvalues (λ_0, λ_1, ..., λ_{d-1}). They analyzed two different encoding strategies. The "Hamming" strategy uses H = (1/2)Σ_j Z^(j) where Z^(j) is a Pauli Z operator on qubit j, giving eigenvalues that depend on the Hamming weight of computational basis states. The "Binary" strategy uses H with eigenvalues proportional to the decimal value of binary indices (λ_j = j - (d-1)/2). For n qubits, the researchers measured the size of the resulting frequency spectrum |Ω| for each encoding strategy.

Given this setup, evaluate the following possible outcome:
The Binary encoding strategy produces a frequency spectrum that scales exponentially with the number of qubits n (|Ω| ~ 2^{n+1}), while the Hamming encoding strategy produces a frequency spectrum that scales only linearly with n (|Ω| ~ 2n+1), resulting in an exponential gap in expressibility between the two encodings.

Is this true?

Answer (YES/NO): YES